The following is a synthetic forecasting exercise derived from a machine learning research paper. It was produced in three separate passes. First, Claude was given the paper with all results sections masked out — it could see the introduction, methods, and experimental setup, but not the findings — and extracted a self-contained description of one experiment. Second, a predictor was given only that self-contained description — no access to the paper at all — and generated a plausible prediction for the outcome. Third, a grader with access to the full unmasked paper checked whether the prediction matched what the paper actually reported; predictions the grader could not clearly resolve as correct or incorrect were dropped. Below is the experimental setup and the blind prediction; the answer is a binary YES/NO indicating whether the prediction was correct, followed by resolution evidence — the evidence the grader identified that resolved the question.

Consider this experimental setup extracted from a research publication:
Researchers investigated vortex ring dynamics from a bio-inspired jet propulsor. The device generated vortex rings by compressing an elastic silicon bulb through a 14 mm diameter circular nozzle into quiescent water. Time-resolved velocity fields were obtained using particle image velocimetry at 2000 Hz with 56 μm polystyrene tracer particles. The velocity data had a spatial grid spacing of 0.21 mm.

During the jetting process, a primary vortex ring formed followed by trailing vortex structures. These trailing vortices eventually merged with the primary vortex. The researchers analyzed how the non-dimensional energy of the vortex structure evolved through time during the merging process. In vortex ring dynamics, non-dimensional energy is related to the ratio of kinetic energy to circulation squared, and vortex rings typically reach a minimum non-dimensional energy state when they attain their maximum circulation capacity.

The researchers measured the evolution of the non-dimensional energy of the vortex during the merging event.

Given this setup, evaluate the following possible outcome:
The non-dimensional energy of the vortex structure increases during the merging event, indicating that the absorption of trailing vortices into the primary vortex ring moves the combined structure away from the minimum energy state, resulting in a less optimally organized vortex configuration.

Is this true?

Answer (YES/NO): NO